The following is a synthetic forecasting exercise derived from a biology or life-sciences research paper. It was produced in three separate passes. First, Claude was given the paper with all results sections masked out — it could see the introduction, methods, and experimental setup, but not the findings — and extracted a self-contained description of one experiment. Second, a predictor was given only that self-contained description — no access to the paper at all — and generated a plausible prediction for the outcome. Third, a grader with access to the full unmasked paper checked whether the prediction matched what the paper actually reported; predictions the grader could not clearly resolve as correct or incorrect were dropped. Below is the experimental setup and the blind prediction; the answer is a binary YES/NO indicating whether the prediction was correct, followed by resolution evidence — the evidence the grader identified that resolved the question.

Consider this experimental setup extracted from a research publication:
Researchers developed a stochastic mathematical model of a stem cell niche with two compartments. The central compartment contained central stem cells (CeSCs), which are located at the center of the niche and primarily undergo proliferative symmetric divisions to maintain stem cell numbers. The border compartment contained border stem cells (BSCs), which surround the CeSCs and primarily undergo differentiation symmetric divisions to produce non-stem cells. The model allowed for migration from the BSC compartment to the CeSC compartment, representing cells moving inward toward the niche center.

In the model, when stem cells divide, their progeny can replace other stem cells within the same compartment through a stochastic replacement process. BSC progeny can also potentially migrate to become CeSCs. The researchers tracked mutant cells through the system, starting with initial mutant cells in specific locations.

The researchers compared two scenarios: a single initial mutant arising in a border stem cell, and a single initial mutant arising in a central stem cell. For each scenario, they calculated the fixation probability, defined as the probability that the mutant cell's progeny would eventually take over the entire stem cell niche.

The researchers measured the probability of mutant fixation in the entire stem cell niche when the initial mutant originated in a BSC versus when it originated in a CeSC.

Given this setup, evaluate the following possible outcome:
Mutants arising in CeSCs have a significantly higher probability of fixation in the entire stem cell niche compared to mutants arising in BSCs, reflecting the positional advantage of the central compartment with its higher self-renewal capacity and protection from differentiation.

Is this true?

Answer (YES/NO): YES